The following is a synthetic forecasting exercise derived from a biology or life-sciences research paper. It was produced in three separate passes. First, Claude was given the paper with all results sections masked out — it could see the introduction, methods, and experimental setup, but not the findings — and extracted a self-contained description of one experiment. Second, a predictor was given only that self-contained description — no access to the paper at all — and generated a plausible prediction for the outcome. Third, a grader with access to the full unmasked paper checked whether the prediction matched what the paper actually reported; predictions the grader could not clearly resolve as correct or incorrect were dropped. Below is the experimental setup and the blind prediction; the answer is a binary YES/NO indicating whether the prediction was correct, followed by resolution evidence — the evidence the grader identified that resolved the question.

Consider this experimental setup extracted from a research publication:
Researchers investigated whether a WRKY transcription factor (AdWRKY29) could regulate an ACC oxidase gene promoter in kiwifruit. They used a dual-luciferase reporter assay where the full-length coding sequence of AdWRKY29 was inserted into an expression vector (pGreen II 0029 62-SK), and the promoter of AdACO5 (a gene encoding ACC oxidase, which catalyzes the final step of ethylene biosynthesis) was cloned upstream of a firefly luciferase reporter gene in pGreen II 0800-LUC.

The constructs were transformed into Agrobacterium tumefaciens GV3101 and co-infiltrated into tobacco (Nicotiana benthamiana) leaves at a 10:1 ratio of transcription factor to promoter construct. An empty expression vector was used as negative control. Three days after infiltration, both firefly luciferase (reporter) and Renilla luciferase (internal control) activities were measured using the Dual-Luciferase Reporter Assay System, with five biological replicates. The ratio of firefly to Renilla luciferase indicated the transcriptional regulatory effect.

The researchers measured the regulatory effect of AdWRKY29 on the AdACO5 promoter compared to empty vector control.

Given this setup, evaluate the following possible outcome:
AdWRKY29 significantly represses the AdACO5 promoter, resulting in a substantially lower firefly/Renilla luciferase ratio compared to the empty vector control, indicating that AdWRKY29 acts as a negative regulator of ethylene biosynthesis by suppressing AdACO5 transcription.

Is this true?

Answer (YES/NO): NO